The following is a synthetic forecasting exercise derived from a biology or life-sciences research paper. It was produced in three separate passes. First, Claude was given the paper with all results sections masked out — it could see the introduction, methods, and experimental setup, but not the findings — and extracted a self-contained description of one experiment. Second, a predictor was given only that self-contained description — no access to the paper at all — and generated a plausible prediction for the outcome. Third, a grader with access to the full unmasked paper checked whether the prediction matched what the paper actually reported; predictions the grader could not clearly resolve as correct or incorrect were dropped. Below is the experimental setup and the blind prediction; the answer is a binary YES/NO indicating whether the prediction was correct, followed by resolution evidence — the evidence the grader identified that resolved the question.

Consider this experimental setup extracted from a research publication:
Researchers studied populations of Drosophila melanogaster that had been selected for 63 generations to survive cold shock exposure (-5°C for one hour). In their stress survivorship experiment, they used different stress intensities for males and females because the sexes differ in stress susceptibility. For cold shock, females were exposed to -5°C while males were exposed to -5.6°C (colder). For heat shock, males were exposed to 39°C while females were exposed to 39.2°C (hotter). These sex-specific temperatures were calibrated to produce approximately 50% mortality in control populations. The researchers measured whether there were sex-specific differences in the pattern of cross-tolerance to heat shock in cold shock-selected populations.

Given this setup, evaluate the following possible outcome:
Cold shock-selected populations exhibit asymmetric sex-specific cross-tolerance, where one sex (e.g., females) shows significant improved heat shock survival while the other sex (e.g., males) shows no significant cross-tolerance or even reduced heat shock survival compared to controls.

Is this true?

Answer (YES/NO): NO